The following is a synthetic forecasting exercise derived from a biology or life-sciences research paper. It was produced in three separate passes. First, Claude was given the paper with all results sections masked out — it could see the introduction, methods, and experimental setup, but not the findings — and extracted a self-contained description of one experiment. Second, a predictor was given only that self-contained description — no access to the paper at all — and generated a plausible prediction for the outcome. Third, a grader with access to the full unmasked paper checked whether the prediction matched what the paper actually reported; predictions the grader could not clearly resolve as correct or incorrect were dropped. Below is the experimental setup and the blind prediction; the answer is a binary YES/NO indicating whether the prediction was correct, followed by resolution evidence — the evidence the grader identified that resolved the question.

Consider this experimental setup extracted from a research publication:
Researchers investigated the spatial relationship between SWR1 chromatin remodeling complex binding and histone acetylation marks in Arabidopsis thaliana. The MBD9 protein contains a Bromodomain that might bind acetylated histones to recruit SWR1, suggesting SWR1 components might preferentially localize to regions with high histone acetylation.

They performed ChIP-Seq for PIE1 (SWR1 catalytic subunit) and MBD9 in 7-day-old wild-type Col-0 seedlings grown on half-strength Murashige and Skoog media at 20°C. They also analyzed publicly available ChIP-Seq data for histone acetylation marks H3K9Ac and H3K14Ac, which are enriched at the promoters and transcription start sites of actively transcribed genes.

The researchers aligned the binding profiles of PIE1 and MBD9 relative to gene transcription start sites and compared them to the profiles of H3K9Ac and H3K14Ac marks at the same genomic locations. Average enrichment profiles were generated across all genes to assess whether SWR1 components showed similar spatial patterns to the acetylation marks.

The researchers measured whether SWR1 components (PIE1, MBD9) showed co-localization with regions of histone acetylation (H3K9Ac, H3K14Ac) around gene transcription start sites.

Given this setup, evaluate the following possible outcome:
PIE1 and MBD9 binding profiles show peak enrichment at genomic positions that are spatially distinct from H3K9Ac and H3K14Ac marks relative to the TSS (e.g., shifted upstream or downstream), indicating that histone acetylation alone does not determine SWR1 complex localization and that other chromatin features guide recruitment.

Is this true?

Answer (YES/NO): YES